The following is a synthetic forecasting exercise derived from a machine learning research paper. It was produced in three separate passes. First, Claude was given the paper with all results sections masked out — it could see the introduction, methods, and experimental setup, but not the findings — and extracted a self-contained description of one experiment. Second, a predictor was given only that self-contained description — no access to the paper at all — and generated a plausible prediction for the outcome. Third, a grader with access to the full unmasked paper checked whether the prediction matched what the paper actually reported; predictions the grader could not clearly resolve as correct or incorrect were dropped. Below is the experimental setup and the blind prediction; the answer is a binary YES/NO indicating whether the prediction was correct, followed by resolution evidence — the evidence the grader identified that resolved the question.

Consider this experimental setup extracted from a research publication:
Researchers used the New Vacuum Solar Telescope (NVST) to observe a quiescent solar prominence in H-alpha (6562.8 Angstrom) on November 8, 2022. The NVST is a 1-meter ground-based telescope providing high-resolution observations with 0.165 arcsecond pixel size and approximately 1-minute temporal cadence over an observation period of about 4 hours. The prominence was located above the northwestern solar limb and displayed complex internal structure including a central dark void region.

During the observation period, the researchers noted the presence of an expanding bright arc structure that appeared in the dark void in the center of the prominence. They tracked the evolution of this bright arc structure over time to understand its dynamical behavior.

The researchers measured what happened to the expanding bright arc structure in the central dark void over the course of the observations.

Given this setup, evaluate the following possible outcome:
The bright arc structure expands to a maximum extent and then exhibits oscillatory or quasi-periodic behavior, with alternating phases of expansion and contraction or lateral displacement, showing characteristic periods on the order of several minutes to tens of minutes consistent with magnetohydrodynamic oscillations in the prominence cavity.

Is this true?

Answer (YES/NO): NO